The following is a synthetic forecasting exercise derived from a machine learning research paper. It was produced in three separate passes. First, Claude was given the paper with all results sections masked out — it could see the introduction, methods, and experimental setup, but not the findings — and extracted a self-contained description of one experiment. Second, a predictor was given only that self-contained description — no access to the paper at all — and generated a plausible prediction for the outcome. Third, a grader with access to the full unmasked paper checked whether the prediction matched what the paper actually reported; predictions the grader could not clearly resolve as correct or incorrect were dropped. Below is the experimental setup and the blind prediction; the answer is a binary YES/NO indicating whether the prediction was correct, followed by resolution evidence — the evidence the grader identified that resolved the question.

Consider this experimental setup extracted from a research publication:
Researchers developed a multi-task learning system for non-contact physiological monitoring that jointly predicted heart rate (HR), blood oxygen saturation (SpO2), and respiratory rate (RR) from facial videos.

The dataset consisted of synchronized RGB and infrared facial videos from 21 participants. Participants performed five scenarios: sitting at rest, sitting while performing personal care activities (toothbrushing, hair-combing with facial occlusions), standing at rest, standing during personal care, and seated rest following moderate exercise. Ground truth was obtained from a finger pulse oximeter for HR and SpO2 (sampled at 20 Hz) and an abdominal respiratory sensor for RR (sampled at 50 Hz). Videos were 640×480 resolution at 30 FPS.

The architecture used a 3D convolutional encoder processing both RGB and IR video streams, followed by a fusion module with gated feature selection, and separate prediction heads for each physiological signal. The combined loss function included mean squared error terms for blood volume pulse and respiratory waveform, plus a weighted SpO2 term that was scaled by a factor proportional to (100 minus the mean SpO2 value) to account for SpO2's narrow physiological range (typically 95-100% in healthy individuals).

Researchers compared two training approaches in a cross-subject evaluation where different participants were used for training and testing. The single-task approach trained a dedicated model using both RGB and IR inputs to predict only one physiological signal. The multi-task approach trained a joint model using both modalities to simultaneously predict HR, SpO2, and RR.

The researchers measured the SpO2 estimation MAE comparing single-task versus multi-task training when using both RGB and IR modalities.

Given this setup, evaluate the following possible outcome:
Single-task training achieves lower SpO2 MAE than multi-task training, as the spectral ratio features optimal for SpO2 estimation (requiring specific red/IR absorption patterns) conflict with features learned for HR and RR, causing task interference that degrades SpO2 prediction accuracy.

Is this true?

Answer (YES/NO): YES